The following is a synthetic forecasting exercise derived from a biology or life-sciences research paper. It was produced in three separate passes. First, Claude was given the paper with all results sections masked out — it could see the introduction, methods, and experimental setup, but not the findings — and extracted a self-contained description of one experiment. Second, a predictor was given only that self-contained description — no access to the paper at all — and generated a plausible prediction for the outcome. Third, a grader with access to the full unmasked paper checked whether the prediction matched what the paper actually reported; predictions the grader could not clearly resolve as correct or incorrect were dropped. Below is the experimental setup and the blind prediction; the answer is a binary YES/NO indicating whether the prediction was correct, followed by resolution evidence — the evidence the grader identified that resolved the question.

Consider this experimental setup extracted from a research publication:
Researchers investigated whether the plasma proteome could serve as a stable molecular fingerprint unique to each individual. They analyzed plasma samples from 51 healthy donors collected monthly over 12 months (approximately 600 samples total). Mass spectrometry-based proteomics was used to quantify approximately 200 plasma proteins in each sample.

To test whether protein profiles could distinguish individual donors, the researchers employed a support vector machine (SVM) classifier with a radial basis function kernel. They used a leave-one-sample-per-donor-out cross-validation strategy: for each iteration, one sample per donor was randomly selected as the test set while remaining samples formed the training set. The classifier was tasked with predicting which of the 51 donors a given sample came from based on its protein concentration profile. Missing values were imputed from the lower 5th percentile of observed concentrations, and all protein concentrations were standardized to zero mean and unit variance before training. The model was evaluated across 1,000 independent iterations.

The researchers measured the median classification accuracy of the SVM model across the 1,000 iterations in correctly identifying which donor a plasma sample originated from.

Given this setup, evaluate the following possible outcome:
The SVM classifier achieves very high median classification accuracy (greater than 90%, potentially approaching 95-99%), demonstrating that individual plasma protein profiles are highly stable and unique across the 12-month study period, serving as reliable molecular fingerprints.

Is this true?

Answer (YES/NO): YES